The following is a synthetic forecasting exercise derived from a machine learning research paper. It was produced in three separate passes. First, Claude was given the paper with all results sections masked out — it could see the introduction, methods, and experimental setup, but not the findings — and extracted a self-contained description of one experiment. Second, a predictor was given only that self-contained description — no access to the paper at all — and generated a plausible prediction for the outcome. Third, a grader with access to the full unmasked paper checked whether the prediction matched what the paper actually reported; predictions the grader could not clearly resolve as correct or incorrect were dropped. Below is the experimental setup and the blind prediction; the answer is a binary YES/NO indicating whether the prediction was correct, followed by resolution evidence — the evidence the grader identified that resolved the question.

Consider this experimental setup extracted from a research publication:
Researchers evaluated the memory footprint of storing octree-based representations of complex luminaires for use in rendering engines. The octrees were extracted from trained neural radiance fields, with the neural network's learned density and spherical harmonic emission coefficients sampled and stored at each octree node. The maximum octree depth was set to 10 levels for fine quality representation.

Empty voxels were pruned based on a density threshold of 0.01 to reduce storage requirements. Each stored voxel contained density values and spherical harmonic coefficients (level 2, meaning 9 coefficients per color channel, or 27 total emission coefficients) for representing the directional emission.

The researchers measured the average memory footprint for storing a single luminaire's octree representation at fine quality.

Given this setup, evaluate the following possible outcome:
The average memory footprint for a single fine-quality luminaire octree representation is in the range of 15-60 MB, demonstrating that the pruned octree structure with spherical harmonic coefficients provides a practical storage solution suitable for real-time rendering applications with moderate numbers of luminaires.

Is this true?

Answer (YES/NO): NO